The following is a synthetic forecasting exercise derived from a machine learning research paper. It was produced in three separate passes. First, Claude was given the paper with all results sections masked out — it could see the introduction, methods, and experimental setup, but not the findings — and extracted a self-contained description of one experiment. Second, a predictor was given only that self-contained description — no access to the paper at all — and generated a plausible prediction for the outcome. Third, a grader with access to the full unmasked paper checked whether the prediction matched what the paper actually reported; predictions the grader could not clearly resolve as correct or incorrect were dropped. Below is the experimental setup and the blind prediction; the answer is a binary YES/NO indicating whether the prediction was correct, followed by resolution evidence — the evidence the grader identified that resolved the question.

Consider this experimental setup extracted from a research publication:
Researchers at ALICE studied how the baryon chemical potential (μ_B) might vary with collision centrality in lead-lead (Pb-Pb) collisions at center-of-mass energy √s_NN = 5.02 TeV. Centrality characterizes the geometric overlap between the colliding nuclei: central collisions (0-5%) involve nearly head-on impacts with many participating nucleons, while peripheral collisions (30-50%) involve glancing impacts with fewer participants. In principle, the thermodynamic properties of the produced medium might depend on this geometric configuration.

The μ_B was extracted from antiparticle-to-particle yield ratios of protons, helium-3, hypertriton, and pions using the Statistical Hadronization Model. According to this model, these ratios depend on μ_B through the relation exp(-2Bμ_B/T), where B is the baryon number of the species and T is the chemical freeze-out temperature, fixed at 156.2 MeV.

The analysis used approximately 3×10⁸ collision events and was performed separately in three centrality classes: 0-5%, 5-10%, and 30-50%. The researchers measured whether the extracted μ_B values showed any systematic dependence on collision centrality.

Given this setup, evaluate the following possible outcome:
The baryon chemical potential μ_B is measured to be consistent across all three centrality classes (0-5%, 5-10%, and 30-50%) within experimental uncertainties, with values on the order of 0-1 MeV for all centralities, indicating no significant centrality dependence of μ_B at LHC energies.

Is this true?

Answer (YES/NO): YES